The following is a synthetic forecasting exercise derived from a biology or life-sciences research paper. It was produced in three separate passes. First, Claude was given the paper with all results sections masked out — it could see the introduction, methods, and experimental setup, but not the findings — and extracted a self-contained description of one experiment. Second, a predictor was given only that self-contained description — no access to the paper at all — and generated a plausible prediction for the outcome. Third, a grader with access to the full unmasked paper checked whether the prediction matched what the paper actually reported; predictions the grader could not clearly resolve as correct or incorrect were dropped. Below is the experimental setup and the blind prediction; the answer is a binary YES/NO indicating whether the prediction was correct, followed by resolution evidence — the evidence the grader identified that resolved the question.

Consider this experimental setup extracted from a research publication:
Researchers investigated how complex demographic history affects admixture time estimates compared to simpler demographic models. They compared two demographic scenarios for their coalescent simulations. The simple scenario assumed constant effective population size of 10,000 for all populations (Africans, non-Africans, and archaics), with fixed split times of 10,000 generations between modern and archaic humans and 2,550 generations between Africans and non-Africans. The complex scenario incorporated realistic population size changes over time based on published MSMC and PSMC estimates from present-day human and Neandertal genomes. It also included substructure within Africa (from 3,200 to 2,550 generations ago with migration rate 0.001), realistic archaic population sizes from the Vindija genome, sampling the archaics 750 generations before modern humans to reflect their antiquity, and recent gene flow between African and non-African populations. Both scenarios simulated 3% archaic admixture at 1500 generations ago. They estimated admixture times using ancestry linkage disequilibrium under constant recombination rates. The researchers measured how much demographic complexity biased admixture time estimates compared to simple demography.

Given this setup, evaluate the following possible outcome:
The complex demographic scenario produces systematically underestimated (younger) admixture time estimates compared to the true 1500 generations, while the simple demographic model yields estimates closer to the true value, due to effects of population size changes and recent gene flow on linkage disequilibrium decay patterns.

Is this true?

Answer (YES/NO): YES